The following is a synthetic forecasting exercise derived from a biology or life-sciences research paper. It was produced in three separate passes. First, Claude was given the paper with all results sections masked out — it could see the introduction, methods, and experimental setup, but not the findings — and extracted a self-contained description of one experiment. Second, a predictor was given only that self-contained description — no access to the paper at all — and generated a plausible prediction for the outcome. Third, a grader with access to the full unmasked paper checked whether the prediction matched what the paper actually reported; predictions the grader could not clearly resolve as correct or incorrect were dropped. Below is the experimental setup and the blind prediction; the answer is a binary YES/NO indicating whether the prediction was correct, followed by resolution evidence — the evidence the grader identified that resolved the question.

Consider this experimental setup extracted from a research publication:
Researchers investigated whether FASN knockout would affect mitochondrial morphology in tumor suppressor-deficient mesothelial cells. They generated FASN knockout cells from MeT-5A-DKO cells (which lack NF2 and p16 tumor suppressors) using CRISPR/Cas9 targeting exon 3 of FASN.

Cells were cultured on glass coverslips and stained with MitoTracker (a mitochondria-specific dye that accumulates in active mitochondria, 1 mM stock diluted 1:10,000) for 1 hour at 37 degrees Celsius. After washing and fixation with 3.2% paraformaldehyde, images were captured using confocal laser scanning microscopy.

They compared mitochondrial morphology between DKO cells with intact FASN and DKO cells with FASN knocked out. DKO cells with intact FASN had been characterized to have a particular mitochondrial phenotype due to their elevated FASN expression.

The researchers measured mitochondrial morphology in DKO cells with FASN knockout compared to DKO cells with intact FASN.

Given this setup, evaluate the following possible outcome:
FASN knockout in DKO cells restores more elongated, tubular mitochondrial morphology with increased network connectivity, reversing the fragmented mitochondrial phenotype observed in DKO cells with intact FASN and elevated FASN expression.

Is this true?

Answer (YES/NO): YES